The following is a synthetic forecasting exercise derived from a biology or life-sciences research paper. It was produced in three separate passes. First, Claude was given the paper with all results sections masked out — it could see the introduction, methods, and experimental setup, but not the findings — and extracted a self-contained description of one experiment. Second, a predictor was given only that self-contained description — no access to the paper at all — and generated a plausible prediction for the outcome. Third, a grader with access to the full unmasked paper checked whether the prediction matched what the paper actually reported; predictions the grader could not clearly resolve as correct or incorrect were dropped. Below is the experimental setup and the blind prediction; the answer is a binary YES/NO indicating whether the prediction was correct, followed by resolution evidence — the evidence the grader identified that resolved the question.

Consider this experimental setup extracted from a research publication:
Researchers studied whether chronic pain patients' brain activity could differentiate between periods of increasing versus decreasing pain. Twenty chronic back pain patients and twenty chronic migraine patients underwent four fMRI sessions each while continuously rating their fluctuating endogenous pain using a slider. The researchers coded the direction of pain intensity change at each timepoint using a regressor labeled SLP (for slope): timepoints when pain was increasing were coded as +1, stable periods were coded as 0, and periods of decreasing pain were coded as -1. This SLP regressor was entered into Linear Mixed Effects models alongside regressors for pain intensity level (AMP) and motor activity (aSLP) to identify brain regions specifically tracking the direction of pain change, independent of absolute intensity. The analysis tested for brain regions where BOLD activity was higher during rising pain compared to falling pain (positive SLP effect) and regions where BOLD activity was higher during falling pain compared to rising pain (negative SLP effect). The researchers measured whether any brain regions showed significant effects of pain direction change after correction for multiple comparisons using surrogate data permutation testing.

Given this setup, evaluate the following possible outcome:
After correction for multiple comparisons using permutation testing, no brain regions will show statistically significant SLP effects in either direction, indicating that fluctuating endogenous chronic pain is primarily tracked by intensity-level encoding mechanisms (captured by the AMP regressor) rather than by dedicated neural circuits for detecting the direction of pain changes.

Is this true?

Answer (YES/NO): NO